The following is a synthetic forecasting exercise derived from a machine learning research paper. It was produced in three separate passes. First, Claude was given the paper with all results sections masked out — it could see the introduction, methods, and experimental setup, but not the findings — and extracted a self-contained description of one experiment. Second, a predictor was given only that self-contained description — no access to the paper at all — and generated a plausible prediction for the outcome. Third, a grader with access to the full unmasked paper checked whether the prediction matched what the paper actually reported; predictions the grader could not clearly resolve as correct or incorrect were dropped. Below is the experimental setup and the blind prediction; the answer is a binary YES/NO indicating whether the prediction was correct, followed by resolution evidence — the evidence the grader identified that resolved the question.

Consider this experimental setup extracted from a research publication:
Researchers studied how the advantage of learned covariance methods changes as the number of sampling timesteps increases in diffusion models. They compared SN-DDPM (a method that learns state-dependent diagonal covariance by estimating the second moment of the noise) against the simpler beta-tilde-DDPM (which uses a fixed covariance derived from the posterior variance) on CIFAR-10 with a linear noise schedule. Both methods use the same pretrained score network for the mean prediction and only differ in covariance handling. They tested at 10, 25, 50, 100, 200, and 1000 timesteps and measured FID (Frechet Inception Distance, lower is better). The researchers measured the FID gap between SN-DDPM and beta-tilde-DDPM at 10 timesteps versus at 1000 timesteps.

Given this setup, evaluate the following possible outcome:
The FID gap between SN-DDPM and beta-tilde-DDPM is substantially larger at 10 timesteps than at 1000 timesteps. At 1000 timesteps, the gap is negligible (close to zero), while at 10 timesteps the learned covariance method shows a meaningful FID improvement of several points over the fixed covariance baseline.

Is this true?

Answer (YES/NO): NO